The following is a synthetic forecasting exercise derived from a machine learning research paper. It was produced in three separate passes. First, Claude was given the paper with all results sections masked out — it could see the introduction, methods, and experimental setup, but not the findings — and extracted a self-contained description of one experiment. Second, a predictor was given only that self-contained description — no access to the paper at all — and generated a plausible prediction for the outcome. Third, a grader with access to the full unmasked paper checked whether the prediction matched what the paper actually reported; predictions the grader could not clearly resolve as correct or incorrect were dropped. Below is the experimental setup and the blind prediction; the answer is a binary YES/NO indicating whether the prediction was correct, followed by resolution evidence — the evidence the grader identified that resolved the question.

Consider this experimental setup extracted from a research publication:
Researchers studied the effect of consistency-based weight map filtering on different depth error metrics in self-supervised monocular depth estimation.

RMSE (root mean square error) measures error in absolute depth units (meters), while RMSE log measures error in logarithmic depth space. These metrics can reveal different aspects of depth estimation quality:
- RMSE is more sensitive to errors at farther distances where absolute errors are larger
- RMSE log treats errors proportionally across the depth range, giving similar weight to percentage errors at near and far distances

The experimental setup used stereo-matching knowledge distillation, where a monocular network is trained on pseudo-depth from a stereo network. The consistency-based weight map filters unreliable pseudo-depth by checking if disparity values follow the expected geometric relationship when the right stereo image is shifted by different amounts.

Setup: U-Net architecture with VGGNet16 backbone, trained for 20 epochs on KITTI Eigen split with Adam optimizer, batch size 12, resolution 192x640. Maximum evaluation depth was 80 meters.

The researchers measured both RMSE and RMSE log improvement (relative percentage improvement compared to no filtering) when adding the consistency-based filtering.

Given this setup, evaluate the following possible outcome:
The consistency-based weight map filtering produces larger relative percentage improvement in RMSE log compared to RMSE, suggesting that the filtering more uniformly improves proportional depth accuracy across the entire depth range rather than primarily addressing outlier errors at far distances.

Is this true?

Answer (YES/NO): NO